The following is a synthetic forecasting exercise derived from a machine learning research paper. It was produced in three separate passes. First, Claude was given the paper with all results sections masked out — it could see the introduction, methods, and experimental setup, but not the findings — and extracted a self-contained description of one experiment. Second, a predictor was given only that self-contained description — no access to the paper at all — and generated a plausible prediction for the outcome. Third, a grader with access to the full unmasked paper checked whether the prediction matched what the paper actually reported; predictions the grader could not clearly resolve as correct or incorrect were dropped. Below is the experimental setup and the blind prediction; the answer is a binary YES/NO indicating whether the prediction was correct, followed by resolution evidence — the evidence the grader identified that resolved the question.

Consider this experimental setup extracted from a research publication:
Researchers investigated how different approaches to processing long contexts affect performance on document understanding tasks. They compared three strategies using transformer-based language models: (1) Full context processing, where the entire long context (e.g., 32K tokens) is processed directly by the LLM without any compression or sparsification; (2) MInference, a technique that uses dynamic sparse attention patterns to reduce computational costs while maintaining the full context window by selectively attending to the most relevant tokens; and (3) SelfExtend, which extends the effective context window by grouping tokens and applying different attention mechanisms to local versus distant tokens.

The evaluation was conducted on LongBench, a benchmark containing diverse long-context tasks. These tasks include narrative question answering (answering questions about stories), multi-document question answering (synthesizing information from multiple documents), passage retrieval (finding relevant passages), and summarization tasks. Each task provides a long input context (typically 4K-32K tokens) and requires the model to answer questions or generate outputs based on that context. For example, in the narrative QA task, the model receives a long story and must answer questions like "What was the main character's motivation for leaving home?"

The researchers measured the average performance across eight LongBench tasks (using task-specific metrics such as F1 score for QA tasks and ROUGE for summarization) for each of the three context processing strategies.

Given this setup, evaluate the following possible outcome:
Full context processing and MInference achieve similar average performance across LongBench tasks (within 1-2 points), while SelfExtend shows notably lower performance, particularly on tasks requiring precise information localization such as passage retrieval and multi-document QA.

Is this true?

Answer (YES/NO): NO